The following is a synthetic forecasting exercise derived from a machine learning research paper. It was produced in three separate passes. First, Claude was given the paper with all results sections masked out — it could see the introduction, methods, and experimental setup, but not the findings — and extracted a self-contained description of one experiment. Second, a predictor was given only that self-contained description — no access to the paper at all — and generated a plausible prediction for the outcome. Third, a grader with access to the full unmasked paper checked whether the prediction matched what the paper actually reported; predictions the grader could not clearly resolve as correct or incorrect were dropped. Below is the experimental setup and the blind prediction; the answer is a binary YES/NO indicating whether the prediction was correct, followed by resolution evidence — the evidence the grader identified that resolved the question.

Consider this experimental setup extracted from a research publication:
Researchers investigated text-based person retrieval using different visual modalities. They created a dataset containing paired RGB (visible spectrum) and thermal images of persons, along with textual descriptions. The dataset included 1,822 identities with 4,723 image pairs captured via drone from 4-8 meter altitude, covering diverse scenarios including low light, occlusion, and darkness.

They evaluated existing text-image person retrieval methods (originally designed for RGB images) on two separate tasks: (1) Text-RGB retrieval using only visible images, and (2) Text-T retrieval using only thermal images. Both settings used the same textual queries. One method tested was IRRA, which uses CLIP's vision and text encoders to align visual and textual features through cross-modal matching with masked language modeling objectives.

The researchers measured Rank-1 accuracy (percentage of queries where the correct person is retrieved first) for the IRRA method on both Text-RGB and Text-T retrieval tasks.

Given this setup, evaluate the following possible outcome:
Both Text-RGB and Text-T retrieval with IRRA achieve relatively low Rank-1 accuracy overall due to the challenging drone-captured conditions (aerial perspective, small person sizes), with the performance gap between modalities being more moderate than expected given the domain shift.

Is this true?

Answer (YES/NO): NO